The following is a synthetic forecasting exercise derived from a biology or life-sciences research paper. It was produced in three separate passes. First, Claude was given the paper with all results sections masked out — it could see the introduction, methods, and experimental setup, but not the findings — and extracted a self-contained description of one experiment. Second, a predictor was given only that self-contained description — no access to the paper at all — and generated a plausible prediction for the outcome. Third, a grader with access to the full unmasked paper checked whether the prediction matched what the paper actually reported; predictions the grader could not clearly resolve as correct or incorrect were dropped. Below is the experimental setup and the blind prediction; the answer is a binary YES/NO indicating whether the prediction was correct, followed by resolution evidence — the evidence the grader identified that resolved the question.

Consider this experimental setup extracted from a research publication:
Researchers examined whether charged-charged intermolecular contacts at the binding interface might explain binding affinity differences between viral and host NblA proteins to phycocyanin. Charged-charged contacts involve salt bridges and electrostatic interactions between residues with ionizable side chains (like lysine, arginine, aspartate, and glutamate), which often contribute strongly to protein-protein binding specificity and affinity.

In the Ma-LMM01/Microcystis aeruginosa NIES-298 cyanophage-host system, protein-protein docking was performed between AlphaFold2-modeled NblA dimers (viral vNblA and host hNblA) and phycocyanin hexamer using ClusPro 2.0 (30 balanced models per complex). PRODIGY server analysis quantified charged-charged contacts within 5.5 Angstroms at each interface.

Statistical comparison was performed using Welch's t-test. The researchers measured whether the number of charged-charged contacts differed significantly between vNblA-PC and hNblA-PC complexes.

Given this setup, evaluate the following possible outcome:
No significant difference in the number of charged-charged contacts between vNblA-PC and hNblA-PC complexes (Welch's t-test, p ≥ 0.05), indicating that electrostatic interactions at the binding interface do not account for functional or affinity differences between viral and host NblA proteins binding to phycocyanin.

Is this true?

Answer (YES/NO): NO